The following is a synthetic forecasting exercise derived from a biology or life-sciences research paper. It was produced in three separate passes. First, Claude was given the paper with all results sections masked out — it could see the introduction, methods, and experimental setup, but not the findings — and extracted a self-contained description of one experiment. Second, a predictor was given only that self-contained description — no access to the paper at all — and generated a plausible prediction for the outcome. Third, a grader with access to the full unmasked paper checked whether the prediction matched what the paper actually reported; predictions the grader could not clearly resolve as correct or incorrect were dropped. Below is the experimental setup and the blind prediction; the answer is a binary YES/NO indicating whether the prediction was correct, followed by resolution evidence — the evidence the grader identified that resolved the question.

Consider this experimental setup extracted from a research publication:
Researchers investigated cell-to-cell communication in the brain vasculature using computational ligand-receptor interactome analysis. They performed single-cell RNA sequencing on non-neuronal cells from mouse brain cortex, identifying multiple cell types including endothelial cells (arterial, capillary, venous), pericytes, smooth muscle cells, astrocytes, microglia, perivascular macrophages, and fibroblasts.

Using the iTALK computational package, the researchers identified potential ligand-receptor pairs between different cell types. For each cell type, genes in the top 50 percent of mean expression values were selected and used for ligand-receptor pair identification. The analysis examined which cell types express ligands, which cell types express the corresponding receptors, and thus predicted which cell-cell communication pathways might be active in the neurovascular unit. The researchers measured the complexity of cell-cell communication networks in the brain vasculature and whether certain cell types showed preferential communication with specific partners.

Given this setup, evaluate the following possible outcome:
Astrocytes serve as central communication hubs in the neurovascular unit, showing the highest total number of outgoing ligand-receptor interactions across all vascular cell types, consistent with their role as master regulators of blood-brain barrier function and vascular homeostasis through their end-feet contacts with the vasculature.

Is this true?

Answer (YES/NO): NO